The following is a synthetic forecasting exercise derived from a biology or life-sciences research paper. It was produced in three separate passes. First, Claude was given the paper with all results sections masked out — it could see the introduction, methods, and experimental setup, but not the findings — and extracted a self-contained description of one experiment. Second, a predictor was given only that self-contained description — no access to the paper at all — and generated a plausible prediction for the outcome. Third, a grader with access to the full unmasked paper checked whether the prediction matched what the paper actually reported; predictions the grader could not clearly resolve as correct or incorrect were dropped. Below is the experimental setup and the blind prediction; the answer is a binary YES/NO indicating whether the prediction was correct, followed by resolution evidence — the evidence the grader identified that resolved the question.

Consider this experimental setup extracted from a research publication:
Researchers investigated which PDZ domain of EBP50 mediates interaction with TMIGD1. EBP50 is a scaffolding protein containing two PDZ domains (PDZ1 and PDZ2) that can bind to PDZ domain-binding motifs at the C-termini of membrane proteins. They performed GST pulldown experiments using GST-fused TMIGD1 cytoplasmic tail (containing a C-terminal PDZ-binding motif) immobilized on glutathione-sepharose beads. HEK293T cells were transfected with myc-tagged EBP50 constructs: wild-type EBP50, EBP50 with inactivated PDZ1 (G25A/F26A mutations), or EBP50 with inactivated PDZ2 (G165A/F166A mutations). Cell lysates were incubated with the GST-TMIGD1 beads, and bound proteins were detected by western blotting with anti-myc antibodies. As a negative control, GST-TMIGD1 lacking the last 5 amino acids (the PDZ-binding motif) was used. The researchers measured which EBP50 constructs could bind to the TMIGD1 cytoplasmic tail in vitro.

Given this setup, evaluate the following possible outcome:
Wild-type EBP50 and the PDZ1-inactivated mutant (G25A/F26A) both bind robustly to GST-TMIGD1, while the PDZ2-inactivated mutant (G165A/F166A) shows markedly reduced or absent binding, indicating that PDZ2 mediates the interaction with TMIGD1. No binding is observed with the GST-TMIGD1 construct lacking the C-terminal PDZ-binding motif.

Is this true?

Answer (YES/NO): NO